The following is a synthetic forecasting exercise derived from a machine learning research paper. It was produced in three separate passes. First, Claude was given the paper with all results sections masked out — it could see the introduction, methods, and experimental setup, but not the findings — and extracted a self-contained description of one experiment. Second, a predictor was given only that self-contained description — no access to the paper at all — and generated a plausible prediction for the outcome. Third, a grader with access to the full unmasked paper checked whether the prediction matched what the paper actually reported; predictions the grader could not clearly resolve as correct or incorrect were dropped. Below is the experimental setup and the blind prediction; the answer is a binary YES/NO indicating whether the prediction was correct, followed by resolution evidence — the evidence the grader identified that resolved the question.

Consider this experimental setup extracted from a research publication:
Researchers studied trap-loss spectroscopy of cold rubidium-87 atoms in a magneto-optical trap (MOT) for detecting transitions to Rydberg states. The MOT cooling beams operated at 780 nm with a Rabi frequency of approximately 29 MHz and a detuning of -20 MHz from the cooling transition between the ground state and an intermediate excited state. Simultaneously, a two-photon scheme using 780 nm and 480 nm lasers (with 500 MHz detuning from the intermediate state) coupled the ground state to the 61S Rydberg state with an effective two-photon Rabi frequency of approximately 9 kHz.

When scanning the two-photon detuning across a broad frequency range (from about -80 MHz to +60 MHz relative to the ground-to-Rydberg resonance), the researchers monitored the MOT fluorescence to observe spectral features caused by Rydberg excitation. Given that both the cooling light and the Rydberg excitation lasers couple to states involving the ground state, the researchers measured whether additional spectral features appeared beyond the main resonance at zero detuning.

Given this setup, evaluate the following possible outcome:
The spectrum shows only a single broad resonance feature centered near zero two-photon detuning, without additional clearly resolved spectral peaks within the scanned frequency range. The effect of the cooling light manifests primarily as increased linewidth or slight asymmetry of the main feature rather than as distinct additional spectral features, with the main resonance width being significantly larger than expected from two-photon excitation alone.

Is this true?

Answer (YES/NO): NO